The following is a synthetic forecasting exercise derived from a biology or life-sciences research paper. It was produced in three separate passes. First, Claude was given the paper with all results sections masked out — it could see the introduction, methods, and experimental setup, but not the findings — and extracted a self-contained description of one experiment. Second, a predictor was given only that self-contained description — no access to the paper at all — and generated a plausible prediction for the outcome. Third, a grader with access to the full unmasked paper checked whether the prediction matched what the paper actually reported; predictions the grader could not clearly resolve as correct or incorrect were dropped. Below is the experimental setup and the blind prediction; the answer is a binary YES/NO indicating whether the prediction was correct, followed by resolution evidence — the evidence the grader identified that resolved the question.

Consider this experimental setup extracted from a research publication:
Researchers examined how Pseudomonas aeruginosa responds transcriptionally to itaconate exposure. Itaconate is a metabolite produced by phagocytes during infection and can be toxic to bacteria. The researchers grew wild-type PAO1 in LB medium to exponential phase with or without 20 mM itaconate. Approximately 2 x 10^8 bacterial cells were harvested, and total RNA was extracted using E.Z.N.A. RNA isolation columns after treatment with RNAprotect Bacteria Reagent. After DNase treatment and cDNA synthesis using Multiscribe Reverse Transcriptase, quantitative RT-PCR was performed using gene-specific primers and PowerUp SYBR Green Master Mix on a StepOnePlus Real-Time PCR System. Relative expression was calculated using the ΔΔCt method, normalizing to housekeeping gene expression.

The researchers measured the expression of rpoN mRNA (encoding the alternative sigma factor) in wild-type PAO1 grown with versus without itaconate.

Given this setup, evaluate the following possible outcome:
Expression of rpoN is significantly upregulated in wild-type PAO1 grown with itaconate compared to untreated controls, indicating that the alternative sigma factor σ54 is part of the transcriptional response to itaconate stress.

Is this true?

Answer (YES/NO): YES